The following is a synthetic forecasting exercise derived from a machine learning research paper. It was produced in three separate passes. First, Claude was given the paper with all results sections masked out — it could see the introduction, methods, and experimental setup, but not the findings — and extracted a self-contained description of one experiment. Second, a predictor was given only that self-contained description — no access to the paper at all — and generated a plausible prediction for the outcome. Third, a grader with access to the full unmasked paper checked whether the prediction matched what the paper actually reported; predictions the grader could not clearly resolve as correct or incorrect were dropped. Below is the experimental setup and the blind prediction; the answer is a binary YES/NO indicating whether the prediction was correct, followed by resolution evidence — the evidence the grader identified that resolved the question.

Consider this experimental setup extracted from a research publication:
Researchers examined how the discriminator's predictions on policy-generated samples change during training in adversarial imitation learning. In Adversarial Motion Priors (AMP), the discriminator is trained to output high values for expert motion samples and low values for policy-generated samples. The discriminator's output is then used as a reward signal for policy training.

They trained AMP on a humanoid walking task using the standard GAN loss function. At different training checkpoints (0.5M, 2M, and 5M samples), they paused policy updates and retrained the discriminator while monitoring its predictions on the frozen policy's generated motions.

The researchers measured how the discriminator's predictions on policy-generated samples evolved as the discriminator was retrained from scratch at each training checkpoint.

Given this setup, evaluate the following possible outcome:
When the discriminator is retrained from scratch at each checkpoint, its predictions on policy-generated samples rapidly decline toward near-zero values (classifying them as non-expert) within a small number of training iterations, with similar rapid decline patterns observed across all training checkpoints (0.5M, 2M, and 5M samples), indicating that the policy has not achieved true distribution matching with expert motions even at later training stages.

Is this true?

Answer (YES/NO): YES